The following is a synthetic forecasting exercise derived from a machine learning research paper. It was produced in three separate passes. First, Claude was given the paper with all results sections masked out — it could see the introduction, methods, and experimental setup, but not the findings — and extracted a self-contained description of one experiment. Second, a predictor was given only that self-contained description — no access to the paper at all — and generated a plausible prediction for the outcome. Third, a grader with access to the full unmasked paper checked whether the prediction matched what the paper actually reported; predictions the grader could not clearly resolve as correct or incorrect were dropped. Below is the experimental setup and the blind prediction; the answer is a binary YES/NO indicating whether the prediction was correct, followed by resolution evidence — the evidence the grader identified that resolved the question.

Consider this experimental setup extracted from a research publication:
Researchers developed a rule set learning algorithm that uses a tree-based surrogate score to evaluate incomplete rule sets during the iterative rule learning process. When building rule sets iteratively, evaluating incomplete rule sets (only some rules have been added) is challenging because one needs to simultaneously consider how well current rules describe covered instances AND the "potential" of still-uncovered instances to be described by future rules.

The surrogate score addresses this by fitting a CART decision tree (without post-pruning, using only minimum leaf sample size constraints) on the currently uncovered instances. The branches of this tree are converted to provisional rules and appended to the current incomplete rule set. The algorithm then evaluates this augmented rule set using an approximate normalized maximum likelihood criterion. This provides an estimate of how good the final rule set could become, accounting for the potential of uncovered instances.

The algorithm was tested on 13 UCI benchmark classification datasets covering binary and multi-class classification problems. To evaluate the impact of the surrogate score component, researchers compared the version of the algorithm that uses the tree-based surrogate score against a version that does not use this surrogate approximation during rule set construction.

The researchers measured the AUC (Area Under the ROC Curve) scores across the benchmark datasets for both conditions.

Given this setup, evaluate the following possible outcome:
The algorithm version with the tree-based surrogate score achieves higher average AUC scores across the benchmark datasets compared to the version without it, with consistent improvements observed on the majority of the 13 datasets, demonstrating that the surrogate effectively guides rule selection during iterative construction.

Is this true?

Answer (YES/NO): YES